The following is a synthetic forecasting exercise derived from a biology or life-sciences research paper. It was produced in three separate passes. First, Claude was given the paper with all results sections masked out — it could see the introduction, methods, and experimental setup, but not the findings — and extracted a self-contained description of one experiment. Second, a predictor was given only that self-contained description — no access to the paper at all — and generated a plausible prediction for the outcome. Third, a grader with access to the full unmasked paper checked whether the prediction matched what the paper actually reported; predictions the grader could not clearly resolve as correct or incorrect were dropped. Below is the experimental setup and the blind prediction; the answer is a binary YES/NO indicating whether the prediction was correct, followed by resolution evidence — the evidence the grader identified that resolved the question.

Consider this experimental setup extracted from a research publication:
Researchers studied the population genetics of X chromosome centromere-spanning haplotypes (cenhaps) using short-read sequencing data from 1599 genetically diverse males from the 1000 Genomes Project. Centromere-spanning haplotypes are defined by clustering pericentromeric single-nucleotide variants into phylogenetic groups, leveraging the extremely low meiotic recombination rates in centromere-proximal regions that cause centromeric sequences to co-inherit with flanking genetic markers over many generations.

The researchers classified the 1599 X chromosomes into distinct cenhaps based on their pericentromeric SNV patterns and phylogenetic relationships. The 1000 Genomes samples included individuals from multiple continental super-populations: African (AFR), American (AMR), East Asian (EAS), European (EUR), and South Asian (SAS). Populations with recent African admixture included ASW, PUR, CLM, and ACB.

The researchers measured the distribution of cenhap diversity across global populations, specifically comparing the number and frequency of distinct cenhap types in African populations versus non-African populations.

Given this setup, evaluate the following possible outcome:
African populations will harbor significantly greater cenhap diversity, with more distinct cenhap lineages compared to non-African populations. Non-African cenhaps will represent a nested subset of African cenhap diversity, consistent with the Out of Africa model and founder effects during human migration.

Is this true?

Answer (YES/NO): YES